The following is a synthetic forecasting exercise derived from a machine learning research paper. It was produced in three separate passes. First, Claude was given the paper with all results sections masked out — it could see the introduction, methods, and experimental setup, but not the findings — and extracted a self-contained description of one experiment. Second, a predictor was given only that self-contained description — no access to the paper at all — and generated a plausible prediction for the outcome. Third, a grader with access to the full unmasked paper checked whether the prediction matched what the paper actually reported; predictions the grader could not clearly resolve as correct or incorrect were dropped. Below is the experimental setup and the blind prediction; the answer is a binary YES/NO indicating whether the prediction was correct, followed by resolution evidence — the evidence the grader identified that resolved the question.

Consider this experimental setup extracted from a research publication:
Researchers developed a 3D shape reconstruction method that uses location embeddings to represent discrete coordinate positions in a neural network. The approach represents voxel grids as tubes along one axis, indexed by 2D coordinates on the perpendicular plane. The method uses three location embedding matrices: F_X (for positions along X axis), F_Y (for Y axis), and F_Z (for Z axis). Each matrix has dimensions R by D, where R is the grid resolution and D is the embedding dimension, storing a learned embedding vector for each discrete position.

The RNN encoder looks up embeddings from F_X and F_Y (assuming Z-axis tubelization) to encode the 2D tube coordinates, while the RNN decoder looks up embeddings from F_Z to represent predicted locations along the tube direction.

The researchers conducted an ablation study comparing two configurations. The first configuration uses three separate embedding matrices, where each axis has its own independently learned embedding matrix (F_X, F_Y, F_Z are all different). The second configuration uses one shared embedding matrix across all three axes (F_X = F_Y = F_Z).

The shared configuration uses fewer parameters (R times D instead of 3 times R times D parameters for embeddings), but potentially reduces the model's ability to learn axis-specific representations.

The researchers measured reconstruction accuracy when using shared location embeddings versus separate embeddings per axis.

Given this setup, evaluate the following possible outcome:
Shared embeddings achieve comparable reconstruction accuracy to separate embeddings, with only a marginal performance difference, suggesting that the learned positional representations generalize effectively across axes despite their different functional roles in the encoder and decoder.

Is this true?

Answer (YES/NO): YES